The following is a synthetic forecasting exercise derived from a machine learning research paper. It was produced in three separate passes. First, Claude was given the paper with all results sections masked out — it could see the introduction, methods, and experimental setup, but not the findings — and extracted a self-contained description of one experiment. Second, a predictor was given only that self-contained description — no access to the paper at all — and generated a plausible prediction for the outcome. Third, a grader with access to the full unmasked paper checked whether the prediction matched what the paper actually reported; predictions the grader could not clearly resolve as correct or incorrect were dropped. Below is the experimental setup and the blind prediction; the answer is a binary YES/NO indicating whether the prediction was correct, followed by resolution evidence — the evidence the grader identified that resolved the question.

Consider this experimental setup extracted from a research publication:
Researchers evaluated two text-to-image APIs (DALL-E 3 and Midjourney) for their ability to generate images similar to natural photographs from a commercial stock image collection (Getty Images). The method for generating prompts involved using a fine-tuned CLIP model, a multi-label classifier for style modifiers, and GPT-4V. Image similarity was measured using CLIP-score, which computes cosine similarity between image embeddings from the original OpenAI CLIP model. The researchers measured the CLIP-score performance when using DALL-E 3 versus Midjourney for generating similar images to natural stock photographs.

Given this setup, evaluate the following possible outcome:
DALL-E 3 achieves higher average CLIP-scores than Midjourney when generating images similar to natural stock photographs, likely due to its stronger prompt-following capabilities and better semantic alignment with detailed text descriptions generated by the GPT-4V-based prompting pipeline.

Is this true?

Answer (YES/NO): NO